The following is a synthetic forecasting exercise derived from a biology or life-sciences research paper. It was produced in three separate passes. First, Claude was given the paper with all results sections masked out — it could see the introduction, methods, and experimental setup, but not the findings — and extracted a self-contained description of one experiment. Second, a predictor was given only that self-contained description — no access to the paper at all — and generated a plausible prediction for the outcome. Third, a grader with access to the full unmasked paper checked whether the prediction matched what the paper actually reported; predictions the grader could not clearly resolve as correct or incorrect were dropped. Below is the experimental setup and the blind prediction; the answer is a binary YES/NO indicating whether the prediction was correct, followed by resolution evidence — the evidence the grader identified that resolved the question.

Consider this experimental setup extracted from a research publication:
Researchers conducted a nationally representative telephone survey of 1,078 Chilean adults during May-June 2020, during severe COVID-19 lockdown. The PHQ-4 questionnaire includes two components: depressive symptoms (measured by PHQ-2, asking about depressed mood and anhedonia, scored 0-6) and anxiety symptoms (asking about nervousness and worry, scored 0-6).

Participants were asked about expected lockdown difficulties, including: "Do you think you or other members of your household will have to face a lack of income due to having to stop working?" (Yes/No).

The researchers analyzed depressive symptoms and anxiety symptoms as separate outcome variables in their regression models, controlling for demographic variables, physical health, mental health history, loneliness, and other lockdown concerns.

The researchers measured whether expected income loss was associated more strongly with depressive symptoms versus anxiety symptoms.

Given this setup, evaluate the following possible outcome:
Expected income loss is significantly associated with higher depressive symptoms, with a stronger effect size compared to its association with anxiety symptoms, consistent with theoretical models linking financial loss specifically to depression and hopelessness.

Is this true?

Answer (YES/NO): YES